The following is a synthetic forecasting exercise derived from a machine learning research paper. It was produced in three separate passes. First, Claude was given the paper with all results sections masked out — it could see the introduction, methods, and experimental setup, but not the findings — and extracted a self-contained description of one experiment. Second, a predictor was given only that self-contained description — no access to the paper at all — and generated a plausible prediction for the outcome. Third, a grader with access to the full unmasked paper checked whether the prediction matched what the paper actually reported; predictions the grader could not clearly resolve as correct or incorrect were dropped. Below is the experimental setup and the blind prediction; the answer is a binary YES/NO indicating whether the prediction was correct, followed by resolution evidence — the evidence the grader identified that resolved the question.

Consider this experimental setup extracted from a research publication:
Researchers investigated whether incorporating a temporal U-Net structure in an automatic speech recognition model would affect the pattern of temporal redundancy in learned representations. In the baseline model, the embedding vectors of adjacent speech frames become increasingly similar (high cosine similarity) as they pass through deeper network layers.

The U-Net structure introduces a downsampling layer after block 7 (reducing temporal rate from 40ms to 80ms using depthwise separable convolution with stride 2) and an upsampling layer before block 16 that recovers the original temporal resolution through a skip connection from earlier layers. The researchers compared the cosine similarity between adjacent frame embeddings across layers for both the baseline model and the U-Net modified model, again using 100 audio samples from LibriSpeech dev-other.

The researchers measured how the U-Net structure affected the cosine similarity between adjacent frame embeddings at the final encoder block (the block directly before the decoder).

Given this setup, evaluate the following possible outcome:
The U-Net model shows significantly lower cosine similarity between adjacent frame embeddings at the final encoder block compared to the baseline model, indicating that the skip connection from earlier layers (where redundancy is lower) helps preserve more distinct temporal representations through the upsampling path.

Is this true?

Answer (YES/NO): YES